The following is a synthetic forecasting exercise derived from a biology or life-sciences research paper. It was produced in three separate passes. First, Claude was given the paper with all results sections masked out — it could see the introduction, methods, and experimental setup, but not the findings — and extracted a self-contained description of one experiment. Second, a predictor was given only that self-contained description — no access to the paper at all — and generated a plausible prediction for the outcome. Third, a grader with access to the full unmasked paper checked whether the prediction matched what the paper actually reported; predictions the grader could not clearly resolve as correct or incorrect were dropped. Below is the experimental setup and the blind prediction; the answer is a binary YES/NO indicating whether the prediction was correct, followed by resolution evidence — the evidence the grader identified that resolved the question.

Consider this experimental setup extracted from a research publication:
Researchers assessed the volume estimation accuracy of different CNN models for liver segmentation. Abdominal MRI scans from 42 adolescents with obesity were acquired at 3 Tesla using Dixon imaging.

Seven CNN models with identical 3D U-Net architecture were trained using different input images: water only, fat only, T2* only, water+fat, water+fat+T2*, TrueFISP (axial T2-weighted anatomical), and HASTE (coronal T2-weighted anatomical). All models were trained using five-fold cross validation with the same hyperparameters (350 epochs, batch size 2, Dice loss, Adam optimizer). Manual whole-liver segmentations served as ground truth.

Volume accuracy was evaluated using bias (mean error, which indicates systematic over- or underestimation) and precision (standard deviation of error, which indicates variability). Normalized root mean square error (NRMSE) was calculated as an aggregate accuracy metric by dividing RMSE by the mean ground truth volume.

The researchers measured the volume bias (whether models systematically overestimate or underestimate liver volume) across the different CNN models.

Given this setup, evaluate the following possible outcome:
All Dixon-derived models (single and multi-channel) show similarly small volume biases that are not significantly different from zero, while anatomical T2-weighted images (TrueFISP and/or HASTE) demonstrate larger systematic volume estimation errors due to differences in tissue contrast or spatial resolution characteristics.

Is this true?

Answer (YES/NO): NO